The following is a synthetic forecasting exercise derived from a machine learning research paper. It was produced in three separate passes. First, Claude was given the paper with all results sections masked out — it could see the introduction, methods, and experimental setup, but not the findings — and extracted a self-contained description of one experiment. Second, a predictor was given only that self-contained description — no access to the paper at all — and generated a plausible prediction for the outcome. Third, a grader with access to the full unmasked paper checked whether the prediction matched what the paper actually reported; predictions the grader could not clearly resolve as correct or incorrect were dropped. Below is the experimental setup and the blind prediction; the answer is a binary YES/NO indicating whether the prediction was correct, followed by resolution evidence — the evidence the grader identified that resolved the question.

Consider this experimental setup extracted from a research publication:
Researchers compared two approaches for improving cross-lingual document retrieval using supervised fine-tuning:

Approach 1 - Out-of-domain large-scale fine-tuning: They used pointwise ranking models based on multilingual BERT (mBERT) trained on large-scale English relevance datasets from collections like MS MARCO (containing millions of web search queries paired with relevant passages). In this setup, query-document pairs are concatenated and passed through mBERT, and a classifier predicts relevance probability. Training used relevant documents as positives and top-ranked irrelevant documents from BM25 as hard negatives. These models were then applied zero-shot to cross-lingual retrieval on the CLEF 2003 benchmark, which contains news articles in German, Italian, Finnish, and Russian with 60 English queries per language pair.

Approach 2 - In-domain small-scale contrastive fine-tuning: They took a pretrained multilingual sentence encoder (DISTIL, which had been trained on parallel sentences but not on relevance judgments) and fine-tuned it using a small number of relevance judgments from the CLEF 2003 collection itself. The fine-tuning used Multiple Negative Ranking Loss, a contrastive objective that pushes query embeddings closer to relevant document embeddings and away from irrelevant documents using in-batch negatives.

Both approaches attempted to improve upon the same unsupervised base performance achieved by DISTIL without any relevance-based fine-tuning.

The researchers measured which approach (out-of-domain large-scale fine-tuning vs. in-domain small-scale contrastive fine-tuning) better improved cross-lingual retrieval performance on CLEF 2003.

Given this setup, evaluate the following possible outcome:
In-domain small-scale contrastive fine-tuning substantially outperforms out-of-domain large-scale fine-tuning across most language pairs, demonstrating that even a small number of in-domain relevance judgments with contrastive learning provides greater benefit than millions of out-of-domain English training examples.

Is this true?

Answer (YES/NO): YES